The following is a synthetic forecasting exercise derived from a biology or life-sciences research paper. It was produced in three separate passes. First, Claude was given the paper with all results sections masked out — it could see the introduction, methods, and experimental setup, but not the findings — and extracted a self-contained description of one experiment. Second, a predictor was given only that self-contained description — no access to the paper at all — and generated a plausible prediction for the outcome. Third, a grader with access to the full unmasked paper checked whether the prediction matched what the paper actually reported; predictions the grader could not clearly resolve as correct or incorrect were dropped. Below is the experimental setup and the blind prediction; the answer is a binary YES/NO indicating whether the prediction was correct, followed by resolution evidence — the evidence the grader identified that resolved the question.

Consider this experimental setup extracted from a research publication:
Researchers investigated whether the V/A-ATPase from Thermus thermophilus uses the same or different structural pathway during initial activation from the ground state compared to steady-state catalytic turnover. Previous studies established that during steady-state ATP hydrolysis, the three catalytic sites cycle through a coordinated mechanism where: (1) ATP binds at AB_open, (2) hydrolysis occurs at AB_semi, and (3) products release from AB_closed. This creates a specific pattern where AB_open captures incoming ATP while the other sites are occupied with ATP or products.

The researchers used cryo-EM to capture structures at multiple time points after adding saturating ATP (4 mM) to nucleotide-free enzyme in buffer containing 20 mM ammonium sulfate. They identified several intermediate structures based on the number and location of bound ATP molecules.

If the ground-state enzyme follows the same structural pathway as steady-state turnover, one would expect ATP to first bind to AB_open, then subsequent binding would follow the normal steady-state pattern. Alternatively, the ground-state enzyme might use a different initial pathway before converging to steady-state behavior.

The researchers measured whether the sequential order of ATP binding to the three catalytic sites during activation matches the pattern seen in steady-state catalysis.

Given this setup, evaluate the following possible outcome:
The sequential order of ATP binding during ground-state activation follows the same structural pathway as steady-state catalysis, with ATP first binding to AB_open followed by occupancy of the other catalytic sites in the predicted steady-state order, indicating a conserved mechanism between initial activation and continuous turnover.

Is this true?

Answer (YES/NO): YES